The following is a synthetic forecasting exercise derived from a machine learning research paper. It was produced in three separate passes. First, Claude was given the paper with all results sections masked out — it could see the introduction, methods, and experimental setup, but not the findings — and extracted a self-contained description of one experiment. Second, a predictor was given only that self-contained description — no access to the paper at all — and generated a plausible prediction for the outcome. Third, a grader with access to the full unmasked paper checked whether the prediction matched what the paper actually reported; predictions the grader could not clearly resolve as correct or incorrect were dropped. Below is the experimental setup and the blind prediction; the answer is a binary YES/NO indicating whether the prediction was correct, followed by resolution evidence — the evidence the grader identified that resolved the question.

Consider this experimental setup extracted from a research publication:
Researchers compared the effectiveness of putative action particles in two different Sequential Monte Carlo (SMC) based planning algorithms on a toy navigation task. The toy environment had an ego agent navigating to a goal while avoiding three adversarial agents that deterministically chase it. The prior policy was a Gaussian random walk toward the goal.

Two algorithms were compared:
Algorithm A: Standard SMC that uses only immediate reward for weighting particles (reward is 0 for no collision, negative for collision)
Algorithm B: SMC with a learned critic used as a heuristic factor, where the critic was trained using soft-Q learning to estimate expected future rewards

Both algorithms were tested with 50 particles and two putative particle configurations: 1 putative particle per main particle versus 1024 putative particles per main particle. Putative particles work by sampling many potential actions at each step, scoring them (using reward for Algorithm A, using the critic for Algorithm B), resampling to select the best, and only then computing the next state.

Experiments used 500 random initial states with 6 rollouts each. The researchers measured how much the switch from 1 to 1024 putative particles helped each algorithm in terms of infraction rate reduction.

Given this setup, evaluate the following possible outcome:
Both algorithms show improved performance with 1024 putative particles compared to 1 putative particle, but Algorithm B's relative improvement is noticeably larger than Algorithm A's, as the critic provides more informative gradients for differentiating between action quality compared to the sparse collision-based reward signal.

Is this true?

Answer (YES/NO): YES